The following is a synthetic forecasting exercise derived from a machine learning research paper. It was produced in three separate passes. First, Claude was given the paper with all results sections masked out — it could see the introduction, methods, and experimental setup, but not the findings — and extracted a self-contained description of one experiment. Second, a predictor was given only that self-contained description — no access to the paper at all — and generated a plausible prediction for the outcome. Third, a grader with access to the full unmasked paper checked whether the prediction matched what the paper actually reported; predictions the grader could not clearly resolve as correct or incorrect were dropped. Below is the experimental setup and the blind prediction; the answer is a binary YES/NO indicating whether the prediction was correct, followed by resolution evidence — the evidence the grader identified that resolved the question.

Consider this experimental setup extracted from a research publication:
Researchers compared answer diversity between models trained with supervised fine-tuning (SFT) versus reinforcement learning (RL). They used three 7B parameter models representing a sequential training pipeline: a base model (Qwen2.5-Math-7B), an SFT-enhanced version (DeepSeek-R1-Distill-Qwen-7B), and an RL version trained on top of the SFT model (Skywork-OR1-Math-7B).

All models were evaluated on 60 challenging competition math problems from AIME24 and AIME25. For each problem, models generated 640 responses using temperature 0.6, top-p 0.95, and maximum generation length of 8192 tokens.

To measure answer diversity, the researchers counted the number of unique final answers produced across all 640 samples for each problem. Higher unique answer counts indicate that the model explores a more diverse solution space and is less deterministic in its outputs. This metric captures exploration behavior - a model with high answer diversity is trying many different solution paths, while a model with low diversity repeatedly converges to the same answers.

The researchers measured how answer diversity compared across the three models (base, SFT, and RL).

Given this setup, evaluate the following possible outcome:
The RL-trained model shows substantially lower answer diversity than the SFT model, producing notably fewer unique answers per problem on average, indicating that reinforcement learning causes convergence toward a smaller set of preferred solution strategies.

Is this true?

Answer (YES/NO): YES